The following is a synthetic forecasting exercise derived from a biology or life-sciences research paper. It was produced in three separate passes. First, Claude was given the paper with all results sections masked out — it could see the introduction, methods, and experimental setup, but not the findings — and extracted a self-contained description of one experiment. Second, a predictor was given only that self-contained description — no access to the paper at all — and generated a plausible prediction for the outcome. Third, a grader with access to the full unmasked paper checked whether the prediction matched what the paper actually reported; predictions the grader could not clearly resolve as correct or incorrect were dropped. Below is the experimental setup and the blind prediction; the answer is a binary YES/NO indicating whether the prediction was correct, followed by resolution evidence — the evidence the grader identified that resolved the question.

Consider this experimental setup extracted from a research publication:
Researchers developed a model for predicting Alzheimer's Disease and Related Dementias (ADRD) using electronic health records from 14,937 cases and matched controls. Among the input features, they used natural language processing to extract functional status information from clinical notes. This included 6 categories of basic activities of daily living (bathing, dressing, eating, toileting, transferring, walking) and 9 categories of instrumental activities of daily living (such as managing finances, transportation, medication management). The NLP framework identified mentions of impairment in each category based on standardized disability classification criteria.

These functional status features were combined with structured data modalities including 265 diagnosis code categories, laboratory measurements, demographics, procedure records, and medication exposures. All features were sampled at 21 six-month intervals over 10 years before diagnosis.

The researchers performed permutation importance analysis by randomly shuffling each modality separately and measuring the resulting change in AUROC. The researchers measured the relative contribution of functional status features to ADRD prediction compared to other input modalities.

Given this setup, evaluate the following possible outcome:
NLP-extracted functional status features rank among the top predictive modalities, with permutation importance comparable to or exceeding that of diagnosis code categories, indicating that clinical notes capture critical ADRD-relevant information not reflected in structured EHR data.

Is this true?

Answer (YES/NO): NO